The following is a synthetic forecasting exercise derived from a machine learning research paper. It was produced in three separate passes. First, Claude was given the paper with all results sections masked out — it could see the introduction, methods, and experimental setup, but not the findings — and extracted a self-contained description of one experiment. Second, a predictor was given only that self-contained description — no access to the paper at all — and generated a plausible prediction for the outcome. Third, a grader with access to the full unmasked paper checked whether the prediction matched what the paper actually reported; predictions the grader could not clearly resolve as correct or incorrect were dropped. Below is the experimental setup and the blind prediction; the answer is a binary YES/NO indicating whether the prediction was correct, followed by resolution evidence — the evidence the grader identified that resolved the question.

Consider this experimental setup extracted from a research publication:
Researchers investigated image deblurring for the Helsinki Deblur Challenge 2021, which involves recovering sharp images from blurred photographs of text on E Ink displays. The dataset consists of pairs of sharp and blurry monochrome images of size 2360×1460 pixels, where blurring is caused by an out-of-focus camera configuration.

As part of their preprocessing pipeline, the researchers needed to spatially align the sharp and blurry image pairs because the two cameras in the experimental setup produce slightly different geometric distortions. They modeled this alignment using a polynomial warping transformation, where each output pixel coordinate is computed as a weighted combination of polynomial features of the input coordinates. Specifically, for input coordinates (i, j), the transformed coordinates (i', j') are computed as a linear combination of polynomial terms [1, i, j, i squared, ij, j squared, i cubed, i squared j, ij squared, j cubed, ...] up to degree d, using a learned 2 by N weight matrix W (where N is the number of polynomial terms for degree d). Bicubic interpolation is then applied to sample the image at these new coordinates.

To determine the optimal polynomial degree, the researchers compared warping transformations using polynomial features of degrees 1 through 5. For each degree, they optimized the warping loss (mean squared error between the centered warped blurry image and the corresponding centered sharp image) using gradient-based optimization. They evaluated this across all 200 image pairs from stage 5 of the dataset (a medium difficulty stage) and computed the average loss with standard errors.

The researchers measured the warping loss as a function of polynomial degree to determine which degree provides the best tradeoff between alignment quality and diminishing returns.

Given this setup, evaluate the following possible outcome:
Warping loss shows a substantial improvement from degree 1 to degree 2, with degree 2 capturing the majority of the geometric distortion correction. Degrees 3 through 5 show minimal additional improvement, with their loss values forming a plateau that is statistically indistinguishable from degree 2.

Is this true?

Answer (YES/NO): NO